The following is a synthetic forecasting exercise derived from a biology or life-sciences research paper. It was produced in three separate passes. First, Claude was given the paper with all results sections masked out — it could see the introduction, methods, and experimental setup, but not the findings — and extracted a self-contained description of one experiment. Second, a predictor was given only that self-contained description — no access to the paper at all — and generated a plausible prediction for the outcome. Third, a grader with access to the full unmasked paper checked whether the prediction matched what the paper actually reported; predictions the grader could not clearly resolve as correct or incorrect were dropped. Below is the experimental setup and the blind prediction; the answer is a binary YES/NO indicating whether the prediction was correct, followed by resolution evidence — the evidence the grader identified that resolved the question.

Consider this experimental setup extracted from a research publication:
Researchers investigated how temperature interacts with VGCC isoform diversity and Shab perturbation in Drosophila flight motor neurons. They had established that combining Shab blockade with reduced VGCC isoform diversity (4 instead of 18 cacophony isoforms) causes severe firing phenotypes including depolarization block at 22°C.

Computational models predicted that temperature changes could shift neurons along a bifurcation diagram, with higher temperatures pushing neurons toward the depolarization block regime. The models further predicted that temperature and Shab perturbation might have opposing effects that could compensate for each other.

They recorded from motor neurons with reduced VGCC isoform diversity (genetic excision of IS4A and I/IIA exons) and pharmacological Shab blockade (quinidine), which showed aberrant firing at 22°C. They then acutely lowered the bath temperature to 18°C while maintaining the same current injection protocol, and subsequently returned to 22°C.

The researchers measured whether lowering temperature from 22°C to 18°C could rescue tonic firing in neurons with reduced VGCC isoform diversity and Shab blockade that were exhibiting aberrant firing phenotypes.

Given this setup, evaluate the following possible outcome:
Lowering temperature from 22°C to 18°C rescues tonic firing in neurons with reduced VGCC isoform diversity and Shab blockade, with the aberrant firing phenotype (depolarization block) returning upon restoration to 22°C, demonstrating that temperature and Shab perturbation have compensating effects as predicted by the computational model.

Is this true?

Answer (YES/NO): YES